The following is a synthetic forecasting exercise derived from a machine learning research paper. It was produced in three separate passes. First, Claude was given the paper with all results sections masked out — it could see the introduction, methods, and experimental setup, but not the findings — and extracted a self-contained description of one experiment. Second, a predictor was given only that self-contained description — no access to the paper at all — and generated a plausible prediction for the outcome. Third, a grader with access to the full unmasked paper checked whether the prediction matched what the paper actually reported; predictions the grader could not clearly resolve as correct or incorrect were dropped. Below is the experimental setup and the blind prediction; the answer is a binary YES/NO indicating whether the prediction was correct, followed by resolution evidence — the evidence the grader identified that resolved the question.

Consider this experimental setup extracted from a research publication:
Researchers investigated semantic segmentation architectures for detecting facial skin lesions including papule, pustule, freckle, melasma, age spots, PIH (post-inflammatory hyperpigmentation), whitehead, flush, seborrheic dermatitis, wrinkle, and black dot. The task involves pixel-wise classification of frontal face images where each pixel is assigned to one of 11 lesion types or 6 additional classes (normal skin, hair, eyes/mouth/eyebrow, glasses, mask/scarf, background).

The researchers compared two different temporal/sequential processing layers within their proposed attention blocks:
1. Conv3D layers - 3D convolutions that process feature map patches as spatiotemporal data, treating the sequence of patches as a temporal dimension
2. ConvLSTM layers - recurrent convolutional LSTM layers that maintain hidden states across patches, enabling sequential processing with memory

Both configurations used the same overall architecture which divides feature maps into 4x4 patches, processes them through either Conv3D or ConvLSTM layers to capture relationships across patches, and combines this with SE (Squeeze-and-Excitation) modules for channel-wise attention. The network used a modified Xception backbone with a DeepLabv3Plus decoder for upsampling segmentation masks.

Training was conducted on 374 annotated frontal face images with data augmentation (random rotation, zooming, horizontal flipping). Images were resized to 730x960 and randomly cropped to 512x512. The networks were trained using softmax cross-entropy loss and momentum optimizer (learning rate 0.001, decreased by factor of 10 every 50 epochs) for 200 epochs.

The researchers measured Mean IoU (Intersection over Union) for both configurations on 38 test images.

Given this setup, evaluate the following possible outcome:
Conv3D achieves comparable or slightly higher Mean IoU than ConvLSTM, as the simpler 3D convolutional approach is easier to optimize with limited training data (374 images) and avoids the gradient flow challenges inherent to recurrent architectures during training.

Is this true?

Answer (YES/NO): NO